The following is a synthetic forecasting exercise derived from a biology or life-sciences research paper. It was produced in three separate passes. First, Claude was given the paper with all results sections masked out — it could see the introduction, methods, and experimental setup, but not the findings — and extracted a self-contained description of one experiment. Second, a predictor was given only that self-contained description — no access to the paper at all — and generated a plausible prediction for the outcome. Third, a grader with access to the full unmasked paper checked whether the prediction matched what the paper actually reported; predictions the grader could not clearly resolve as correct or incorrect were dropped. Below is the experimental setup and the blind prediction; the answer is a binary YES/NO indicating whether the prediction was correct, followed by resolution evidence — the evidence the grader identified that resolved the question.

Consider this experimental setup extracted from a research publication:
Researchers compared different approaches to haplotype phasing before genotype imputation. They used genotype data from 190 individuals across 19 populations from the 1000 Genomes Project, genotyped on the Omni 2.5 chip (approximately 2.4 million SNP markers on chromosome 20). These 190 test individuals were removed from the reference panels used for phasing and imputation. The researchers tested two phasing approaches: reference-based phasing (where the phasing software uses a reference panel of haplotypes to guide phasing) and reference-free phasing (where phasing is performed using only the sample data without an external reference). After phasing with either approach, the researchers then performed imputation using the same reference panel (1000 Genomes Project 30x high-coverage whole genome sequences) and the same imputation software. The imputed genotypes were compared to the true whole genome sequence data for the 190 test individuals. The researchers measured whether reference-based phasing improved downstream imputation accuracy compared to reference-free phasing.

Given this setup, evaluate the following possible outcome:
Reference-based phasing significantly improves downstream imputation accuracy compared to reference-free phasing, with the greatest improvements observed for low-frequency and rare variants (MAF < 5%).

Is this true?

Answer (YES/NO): NO